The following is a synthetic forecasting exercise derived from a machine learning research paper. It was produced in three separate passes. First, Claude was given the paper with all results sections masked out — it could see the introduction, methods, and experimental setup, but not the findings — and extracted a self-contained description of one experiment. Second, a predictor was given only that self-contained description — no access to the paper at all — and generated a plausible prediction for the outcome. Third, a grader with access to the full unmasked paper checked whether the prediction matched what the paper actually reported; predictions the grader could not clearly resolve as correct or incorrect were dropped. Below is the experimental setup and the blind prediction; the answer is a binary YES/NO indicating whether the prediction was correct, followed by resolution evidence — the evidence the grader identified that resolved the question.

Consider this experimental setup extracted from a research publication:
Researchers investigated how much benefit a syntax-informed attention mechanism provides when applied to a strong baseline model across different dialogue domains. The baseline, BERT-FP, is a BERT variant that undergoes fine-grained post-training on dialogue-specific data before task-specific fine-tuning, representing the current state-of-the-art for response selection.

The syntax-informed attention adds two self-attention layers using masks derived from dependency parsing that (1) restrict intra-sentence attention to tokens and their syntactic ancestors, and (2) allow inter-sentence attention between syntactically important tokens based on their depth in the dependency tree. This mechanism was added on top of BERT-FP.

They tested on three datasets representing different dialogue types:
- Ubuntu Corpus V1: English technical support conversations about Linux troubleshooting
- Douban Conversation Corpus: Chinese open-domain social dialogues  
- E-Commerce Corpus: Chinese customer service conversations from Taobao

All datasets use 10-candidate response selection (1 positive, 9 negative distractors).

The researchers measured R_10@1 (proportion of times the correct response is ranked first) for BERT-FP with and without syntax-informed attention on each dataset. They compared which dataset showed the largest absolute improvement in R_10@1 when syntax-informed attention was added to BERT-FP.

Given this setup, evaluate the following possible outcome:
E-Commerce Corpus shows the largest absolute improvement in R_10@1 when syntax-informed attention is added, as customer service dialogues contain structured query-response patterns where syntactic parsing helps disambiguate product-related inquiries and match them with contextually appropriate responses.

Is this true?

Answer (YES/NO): NO